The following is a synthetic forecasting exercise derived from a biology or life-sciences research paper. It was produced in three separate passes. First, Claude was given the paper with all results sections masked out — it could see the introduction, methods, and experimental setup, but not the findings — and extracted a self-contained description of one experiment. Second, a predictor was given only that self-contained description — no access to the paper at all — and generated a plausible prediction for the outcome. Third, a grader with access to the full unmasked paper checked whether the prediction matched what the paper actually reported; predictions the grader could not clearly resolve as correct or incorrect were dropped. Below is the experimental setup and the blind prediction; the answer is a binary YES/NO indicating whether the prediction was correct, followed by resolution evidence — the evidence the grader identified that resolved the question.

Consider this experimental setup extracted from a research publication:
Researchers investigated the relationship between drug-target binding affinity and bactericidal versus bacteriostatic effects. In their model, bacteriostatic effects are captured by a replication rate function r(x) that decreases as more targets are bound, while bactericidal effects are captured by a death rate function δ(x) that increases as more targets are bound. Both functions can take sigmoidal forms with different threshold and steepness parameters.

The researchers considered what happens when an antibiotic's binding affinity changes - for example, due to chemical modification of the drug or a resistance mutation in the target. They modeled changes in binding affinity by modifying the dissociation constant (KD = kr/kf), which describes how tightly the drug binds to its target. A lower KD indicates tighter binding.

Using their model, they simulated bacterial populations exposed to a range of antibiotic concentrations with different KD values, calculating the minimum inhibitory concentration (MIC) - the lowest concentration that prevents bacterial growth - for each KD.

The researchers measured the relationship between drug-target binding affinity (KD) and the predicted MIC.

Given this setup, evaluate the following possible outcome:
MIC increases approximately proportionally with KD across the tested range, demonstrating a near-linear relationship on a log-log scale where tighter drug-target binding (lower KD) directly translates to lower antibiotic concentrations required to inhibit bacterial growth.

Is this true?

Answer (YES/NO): YES